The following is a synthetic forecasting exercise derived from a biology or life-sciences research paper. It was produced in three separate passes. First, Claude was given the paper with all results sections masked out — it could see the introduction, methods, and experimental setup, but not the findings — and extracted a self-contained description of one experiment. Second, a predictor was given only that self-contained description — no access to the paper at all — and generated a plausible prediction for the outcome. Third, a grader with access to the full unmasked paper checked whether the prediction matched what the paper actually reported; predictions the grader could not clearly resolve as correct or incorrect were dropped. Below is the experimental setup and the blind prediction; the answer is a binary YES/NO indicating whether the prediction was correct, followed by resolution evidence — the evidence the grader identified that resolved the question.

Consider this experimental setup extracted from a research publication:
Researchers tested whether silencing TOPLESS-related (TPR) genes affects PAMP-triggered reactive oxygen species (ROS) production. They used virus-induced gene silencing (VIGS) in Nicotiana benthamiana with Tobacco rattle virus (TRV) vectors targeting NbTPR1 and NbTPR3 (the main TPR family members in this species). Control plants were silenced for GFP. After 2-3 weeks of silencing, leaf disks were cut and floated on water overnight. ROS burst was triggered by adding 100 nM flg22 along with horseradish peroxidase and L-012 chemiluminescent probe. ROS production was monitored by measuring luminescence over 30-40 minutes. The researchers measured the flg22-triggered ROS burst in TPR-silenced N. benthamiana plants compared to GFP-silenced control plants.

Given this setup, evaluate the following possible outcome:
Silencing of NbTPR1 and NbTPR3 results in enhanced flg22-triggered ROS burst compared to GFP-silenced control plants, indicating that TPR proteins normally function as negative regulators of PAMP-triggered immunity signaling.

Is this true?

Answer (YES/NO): NO